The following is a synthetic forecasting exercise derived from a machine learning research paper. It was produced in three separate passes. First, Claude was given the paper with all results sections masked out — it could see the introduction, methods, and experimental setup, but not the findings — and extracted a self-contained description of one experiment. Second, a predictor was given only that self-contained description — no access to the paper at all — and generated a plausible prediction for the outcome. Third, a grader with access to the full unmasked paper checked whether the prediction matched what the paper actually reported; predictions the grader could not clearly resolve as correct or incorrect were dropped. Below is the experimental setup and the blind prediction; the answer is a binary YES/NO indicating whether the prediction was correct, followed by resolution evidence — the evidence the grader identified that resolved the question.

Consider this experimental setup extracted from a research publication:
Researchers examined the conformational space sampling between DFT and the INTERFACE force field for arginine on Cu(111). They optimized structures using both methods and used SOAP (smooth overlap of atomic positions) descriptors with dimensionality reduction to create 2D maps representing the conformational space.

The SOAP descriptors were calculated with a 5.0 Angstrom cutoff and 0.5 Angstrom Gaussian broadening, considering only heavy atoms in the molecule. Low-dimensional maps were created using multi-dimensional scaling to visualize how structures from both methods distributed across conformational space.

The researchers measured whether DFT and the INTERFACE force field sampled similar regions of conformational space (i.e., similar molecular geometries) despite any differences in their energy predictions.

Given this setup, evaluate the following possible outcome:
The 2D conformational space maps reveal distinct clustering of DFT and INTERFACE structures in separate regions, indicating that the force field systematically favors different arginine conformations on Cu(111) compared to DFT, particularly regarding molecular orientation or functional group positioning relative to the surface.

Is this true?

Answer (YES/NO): NO